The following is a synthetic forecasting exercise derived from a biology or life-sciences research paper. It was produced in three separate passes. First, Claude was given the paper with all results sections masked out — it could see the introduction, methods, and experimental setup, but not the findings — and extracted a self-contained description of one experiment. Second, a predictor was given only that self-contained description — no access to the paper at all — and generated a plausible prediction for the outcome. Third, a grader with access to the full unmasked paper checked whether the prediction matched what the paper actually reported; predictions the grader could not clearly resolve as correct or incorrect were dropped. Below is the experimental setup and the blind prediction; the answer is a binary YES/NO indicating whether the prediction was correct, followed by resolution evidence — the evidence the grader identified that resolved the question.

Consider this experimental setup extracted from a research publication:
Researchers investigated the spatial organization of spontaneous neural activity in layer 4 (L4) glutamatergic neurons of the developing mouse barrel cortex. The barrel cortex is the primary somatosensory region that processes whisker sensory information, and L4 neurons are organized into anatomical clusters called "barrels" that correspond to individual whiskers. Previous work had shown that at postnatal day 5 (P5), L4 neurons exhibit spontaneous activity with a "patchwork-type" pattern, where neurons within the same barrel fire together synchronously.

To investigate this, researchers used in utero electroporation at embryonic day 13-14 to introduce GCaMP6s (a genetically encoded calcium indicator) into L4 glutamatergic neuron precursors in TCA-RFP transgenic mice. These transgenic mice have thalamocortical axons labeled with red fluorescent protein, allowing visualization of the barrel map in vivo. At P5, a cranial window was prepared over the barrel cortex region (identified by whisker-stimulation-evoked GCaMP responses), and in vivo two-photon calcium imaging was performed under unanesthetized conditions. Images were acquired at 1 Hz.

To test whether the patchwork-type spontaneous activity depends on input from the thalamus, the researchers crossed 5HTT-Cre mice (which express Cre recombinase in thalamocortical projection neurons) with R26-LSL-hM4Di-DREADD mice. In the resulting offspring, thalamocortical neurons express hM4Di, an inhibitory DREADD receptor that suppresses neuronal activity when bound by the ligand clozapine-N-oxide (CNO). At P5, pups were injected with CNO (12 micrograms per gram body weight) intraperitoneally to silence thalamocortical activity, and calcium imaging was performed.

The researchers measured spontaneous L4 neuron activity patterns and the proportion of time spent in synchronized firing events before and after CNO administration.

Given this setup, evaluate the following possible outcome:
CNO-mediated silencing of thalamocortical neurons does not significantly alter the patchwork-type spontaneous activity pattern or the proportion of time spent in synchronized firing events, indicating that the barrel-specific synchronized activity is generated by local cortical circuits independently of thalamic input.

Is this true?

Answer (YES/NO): NO